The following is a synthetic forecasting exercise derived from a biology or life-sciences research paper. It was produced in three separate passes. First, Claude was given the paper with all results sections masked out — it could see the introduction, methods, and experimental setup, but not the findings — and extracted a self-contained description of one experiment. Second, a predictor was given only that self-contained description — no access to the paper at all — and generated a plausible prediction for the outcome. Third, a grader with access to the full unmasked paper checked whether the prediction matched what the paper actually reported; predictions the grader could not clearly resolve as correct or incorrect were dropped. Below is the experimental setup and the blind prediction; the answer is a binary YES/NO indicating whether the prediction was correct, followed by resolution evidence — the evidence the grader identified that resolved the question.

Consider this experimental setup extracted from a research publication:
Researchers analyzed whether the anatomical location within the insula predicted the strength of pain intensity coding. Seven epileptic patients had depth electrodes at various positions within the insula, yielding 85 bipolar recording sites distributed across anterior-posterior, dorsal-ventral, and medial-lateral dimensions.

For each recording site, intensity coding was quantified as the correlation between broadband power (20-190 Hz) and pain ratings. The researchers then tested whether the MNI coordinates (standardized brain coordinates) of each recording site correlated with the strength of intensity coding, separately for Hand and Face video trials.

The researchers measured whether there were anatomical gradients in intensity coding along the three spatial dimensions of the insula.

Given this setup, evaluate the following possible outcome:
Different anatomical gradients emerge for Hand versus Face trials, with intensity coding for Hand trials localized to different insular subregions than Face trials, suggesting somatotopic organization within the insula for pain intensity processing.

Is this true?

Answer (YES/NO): NO